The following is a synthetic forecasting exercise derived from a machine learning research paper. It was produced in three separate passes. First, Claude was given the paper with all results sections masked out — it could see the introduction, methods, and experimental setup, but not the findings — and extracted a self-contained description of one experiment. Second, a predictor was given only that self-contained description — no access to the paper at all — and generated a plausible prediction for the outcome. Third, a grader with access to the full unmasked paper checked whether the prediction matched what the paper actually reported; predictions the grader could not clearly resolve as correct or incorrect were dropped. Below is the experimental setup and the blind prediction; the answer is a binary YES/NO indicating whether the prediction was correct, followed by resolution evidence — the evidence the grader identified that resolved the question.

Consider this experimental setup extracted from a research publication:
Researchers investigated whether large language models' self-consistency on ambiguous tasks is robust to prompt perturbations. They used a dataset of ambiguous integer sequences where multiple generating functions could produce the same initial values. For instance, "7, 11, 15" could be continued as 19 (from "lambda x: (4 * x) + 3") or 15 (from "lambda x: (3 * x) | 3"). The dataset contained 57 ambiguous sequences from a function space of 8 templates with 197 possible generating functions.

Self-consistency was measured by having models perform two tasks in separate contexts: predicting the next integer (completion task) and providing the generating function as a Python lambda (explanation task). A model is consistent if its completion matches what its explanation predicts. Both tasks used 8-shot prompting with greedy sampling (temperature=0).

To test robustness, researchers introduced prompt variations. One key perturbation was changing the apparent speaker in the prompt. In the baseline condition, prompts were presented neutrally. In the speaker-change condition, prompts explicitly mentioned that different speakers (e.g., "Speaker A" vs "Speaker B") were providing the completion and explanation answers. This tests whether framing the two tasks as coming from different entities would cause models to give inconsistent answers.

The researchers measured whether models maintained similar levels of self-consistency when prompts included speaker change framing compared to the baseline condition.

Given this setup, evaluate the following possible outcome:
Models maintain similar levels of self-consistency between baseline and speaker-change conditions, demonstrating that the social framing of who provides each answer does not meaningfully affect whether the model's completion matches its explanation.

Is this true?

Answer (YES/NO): YES